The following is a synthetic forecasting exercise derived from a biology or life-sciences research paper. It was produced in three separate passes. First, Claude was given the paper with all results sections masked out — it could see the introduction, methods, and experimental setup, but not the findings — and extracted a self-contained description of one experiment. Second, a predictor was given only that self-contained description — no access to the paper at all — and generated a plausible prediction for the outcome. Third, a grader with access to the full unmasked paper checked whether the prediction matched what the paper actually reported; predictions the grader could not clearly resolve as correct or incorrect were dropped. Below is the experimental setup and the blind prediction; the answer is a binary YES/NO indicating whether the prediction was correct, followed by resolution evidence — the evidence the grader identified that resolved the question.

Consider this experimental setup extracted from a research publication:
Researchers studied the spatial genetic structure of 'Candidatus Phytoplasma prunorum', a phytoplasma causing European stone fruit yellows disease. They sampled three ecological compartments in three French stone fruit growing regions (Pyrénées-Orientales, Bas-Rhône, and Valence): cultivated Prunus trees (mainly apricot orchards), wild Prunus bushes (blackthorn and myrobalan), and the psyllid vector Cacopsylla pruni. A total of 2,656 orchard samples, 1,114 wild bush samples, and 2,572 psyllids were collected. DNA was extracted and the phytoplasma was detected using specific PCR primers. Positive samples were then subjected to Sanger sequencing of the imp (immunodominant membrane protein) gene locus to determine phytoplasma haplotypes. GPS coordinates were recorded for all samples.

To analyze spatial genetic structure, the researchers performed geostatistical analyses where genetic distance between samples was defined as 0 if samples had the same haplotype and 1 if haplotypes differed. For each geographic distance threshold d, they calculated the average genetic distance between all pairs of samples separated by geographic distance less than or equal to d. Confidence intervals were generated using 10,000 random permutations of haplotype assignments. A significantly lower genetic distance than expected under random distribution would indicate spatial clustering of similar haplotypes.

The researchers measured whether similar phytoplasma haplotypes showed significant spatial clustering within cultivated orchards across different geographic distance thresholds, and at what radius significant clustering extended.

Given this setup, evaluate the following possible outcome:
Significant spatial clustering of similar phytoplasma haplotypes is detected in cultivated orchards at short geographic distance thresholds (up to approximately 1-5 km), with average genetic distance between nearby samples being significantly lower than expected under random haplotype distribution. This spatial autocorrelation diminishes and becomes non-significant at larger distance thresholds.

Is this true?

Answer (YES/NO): NO